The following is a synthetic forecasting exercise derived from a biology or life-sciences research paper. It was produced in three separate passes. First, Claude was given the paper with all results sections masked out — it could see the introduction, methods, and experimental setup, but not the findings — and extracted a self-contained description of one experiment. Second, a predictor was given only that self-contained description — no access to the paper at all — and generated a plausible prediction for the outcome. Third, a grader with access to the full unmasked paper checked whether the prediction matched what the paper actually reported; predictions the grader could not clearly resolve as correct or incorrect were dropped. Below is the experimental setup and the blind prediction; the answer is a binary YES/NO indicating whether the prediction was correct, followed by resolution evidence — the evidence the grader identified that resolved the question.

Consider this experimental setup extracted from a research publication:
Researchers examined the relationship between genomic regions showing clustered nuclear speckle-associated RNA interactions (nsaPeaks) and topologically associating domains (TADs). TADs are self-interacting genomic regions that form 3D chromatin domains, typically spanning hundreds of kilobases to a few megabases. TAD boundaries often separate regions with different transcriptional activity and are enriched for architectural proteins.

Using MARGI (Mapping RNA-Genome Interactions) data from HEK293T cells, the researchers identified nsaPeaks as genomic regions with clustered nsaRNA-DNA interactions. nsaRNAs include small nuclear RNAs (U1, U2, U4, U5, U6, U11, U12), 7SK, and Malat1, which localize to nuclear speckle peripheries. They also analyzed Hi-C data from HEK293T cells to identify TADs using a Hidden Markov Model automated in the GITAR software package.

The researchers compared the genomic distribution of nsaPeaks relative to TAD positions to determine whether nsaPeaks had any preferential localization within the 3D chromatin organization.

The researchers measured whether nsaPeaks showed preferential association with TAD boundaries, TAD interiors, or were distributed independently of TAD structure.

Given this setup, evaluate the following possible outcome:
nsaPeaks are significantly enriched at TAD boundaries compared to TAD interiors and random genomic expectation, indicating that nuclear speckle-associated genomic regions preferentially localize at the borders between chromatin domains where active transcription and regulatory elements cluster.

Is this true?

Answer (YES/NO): NO